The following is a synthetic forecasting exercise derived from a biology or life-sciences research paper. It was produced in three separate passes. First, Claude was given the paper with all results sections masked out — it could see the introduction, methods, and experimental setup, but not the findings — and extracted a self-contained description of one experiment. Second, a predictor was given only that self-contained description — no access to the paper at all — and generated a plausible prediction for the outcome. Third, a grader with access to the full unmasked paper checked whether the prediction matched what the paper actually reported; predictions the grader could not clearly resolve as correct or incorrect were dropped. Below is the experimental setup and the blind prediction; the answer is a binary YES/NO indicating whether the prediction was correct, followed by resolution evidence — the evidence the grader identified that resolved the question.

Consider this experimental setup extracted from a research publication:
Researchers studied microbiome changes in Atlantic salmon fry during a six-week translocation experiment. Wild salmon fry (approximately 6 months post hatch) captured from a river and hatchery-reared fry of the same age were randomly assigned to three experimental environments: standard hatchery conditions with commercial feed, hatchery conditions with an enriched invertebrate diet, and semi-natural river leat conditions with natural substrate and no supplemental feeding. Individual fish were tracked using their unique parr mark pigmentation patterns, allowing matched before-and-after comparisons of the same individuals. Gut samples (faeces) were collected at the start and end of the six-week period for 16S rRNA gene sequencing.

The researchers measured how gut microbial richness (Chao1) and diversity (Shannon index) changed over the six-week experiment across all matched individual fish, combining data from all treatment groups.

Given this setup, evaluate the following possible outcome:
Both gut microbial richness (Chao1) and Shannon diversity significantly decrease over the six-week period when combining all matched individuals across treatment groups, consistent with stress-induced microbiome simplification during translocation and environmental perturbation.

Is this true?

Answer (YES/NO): YES